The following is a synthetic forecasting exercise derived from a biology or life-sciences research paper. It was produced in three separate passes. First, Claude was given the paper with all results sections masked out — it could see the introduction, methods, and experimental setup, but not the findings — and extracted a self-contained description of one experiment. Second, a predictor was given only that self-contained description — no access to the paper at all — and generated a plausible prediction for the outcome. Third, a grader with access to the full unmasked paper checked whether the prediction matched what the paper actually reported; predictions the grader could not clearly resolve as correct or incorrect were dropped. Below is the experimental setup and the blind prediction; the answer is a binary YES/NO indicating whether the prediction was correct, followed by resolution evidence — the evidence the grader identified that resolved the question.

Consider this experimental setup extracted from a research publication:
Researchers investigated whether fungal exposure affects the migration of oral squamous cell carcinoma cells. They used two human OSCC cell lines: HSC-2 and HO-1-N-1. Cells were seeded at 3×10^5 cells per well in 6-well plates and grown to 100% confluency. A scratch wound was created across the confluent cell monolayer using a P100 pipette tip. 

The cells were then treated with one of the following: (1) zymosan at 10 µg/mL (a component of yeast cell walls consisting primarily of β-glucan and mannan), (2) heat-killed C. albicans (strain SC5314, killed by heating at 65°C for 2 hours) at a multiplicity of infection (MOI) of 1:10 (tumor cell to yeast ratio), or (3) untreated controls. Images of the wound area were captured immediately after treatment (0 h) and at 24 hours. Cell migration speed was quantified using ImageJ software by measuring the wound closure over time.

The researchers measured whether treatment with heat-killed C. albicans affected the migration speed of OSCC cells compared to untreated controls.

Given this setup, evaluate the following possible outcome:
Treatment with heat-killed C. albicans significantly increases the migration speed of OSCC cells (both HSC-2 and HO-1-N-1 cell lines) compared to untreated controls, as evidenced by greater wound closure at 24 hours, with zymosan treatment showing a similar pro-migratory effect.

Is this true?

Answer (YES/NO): NO